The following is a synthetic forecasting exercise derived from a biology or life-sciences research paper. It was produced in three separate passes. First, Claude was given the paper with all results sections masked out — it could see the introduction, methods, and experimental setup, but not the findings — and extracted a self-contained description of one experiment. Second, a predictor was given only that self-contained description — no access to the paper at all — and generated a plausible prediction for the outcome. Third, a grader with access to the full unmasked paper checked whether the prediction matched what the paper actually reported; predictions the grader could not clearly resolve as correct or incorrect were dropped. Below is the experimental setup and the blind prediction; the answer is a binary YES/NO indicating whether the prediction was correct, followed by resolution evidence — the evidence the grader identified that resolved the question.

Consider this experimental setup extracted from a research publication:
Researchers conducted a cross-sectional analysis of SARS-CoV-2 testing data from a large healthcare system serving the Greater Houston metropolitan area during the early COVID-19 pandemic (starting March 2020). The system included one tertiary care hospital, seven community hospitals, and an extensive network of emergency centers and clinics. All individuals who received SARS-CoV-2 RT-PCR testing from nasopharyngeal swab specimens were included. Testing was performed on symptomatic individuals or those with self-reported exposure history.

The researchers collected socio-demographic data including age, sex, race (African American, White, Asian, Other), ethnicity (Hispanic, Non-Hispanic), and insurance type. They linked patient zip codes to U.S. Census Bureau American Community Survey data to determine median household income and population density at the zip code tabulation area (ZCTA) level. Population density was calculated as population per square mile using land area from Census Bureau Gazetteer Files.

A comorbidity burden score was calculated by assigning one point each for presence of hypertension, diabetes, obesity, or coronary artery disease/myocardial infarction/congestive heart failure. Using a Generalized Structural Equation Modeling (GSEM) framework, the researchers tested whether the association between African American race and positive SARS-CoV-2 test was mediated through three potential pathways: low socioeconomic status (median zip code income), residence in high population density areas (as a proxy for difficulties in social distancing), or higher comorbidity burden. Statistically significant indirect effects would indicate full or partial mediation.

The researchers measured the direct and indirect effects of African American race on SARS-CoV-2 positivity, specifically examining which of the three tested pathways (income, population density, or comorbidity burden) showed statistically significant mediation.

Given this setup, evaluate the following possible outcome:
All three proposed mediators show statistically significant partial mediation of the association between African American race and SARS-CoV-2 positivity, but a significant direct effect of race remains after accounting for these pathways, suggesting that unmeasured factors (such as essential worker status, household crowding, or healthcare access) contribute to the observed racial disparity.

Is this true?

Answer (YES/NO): NO